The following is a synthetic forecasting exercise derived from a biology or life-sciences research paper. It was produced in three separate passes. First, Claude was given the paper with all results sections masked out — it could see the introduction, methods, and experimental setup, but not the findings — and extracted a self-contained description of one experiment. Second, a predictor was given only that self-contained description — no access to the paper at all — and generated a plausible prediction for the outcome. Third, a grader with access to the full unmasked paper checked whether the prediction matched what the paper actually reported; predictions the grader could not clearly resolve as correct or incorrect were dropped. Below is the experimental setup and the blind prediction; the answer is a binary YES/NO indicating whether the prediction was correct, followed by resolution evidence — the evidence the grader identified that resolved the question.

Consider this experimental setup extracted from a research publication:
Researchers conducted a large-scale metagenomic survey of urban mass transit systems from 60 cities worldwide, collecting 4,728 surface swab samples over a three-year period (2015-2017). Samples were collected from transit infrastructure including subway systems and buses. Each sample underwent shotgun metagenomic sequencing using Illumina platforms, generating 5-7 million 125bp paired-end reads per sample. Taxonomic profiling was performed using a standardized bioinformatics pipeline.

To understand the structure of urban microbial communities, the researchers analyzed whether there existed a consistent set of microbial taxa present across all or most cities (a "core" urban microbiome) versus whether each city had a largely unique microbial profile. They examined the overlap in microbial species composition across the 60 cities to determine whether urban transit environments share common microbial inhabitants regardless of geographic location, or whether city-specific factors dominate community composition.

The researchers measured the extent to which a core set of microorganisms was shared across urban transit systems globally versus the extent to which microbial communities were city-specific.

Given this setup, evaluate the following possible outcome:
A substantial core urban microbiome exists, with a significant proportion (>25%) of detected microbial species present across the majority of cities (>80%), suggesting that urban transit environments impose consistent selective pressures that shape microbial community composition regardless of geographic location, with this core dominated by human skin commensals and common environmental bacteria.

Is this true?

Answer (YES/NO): NO